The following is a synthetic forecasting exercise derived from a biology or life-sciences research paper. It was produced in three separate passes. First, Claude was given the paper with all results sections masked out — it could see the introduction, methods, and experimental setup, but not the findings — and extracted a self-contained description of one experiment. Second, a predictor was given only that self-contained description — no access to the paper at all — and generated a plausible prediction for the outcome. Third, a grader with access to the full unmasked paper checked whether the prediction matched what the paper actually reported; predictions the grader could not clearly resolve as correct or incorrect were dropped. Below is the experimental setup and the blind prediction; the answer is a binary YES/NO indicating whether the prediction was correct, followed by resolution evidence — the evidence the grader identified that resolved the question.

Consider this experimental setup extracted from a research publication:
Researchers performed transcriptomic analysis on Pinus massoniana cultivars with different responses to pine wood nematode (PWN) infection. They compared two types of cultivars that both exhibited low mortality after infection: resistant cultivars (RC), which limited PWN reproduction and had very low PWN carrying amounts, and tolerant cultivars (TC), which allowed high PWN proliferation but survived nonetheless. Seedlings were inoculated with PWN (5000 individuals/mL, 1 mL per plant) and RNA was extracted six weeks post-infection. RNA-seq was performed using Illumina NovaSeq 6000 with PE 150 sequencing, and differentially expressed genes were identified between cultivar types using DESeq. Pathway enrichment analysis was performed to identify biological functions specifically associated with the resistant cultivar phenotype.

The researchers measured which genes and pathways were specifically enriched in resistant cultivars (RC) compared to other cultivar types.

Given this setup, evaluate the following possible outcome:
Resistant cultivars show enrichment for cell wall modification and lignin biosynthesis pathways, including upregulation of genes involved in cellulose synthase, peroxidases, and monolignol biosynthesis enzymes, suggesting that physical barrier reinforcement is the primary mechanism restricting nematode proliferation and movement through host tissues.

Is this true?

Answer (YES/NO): NO